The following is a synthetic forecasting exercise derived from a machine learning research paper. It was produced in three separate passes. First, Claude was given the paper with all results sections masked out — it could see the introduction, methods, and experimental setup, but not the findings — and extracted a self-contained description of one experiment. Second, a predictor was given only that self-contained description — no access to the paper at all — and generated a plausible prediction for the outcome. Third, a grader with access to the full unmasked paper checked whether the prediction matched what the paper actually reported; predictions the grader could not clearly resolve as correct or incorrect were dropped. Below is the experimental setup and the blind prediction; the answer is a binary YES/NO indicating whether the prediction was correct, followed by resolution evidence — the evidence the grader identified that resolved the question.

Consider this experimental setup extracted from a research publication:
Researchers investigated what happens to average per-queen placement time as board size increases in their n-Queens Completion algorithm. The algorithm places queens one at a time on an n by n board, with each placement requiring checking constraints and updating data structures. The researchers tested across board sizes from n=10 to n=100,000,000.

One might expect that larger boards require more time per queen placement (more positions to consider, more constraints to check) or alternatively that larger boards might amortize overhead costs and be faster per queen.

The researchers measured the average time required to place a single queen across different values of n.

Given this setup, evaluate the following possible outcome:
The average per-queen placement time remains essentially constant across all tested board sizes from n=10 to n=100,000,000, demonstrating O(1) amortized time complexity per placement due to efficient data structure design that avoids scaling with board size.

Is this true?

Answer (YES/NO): NO